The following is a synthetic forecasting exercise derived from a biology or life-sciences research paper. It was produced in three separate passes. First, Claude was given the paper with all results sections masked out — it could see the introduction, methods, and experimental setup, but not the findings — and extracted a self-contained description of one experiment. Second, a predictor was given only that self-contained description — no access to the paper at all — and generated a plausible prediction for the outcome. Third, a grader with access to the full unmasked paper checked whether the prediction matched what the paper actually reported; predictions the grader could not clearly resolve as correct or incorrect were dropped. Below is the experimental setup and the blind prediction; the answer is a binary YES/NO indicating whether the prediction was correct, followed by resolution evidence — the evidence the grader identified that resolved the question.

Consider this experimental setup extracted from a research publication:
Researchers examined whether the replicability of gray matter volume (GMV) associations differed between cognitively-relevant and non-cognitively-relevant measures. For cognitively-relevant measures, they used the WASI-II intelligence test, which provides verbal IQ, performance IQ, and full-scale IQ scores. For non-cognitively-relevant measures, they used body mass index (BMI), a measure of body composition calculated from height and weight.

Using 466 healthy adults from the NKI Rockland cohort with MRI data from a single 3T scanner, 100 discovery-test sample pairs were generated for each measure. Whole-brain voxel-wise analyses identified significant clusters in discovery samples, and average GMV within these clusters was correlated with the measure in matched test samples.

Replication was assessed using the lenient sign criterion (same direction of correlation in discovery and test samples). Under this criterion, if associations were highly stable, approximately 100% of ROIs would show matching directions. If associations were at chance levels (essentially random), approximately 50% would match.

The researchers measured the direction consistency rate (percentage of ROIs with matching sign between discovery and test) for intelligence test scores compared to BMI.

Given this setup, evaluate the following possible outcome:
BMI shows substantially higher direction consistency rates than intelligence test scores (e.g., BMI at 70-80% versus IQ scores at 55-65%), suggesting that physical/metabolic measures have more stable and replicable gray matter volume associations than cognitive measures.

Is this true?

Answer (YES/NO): NO